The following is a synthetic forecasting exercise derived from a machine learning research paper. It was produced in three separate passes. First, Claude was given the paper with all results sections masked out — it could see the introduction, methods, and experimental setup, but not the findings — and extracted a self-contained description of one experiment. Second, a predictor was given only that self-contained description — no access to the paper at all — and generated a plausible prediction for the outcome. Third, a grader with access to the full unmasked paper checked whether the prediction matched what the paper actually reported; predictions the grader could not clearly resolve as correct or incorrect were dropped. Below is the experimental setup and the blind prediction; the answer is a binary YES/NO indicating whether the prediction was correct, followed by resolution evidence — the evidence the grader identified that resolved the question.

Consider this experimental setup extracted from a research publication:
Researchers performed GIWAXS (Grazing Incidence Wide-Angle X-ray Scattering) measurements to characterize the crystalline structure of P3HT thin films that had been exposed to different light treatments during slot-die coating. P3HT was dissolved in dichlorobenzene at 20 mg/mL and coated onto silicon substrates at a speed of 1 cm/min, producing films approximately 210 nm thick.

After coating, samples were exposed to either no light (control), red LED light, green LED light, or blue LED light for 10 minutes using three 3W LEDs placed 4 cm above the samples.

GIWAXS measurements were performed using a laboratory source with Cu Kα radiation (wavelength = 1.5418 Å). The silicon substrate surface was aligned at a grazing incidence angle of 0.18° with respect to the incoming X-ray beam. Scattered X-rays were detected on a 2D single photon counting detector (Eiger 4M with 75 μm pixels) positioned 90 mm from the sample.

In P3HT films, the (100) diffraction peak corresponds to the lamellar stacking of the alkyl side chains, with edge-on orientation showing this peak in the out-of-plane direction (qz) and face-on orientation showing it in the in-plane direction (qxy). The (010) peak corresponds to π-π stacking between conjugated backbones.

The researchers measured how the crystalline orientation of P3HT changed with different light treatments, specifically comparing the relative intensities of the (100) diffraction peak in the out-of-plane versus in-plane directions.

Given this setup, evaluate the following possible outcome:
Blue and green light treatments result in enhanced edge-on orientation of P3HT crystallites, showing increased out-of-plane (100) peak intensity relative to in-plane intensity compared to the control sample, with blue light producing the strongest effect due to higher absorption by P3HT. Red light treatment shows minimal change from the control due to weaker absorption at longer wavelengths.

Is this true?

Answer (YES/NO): NO